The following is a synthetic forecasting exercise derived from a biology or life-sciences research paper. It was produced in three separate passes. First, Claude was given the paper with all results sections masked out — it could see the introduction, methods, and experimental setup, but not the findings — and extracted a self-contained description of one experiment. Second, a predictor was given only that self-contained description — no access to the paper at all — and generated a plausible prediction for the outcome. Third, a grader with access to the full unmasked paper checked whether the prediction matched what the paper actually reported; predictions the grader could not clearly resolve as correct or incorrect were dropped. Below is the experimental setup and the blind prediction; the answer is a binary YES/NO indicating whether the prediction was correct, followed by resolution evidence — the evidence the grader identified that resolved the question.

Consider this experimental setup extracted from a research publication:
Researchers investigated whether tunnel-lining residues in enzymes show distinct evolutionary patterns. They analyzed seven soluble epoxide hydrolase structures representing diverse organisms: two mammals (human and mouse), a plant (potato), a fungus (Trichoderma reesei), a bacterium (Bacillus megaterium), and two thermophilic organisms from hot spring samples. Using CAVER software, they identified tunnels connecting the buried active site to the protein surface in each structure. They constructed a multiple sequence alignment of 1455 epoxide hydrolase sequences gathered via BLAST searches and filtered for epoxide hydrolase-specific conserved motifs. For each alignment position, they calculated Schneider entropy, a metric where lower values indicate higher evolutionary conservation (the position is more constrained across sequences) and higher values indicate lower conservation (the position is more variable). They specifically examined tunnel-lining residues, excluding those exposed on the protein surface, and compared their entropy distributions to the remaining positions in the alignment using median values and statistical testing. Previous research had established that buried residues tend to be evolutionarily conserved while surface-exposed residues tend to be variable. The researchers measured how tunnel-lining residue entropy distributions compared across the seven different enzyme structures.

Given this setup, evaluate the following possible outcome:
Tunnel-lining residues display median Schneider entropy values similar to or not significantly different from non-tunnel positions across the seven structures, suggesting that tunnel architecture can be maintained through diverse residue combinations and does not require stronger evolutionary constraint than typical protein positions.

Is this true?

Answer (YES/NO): NO